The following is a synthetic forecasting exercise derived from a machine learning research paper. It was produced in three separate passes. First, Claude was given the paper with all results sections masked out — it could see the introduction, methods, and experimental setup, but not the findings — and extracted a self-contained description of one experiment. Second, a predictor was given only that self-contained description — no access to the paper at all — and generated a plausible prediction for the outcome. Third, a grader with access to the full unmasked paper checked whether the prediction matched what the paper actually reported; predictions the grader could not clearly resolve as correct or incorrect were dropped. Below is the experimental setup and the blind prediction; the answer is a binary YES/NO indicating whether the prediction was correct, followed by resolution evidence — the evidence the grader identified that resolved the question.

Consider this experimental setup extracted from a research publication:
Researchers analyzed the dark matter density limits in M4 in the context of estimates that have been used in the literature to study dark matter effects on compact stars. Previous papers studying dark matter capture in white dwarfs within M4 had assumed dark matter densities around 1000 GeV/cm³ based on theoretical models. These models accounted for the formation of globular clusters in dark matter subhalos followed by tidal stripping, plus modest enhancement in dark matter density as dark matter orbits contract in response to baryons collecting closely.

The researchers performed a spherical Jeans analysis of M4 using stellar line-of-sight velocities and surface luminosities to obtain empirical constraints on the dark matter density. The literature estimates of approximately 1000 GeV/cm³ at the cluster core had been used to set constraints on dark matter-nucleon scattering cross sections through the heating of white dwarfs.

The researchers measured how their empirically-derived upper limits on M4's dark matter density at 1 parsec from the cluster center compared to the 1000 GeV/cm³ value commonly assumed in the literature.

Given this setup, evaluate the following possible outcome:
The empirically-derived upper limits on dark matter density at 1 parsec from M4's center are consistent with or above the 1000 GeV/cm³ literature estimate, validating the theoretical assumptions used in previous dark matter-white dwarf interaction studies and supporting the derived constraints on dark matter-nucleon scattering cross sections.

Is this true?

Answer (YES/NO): NO